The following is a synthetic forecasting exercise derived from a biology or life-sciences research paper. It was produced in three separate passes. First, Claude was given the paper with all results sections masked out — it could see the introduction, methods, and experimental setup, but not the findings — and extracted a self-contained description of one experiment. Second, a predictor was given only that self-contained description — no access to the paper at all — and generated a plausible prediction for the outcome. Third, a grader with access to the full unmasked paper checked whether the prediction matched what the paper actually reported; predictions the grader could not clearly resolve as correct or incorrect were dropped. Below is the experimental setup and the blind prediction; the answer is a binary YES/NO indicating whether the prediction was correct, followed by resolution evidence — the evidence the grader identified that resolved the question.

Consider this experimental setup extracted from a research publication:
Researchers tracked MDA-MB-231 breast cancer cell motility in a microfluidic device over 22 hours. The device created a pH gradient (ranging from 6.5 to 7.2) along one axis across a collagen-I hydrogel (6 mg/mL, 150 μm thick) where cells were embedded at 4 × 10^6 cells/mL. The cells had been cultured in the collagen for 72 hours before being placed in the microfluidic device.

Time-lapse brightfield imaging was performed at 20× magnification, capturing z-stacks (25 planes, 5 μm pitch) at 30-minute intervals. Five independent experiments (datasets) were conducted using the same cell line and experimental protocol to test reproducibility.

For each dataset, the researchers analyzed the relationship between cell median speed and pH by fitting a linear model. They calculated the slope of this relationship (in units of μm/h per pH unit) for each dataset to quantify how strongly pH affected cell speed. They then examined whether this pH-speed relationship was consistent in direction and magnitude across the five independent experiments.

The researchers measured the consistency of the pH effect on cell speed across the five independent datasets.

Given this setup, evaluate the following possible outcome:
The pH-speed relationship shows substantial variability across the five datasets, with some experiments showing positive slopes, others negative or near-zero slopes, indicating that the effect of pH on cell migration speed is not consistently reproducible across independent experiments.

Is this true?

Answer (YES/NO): NO